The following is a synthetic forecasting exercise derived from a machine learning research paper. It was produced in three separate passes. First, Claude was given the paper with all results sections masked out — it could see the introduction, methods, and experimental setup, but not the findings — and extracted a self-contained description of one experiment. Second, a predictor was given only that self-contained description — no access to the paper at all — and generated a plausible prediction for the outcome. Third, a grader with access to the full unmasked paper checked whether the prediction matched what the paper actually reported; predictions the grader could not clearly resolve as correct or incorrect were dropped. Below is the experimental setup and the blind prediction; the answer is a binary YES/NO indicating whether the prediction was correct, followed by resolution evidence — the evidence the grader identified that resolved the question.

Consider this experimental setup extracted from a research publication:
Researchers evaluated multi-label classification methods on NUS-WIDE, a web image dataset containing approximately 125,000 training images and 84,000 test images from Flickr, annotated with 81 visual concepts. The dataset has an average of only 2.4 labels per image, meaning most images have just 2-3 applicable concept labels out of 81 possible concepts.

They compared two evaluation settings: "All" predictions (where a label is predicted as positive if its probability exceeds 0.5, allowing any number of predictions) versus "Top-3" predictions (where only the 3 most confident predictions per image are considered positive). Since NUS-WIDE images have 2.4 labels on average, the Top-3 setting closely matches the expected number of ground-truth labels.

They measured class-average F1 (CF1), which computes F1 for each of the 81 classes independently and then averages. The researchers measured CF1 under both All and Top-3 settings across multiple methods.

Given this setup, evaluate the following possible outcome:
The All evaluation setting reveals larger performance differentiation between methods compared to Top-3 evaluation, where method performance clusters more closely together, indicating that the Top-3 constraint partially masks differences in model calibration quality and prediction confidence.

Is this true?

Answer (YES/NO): YES